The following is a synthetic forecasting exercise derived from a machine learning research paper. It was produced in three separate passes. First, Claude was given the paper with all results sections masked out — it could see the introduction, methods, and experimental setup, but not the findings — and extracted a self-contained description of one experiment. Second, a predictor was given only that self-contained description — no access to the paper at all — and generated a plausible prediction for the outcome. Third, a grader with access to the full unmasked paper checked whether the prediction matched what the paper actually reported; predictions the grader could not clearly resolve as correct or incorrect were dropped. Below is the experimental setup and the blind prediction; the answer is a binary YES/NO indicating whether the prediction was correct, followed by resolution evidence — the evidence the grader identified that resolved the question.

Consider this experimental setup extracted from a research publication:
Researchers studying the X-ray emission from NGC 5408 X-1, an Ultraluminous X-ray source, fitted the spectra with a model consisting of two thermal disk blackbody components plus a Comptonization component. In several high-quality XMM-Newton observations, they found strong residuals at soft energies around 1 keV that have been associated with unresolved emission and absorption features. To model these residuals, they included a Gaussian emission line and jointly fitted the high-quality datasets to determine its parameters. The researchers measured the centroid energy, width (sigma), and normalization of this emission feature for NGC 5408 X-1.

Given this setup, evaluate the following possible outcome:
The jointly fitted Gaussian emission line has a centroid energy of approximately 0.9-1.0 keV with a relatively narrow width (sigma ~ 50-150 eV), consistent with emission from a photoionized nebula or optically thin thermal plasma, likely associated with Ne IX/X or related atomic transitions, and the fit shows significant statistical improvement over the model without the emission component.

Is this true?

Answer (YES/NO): YES